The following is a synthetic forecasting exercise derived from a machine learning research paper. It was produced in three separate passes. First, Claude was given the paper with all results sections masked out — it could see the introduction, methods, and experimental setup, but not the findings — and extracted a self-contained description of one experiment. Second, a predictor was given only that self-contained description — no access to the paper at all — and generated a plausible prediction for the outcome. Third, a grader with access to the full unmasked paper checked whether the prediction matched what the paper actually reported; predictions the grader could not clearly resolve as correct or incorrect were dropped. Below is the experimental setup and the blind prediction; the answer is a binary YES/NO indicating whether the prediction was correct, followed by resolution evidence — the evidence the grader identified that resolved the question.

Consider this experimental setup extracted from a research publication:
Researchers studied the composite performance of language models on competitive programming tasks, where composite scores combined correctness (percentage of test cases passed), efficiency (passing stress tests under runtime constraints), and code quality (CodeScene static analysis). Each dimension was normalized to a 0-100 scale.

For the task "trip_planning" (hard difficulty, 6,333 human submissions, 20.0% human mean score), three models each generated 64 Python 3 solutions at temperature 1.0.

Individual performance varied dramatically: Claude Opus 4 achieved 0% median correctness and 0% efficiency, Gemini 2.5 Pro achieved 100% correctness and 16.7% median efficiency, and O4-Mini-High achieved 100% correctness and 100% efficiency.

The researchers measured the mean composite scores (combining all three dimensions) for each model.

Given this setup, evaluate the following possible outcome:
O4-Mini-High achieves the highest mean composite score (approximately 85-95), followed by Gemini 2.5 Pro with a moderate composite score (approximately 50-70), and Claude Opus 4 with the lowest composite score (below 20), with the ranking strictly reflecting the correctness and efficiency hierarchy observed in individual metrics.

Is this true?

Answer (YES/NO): NO